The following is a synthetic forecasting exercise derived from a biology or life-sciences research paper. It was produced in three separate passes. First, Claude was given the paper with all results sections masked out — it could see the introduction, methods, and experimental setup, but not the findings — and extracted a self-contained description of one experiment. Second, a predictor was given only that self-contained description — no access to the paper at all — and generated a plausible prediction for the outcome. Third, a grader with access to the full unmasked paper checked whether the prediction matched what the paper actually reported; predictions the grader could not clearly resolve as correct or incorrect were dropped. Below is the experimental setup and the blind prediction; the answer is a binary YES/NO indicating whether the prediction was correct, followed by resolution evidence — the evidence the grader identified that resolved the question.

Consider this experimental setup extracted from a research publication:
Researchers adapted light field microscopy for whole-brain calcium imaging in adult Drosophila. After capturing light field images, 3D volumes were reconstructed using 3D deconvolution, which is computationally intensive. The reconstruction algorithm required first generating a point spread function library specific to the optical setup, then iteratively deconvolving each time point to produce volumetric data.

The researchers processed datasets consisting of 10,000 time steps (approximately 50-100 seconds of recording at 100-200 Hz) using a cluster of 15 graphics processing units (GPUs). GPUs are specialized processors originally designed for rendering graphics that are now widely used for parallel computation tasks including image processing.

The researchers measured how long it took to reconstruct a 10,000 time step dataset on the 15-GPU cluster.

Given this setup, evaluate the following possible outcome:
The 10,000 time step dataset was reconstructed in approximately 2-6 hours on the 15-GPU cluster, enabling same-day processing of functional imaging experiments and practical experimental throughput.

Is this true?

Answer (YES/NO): NO